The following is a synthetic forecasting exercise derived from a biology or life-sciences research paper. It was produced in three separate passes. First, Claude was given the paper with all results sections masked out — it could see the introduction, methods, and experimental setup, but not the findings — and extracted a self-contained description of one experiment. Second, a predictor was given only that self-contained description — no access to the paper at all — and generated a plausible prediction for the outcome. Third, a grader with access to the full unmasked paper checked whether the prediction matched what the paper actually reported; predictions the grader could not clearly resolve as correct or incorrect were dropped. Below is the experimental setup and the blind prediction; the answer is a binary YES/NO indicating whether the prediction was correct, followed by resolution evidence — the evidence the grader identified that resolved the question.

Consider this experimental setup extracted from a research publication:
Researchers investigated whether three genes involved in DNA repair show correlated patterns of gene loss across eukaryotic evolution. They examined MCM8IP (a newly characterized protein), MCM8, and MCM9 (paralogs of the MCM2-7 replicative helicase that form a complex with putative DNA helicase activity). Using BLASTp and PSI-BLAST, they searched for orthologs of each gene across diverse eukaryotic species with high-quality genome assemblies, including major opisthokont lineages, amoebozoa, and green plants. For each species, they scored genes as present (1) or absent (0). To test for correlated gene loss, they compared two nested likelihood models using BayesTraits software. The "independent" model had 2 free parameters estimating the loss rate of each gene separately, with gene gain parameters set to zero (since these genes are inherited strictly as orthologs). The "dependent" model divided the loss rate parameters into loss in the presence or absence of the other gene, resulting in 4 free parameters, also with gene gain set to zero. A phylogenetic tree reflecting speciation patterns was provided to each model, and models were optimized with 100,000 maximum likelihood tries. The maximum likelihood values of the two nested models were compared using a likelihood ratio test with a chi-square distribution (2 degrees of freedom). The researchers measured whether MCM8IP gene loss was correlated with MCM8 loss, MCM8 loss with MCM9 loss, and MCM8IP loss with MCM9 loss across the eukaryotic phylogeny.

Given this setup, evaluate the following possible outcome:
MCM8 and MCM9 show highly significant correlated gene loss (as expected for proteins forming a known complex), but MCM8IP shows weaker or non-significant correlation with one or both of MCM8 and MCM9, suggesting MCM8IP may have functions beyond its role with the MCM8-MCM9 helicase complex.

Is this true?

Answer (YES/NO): NO